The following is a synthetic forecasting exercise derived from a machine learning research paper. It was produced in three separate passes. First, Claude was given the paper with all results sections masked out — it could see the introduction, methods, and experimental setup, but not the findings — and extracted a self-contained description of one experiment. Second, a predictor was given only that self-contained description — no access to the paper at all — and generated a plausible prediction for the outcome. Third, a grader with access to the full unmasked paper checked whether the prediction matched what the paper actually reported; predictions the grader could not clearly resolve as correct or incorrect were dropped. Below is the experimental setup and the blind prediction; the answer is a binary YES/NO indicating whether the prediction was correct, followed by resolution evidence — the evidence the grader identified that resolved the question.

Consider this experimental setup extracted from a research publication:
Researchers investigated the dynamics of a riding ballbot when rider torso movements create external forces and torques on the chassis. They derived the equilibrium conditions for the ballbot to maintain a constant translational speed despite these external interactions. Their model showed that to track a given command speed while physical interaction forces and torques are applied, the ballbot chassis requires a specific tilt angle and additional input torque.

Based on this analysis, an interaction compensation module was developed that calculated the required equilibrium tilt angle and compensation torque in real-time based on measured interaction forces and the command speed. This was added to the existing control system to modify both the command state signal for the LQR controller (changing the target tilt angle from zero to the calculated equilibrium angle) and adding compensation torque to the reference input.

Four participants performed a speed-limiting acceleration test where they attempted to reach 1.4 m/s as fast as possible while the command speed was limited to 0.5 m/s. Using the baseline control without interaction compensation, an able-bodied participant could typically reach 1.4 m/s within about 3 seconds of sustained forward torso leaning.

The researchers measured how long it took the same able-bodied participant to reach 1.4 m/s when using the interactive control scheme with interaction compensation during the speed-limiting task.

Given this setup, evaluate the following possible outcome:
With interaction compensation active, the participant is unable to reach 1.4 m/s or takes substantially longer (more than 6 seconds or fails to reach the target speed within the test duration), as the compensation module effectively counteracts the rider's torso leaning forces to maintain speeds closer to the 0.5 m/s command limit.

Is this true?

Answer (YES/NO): YES